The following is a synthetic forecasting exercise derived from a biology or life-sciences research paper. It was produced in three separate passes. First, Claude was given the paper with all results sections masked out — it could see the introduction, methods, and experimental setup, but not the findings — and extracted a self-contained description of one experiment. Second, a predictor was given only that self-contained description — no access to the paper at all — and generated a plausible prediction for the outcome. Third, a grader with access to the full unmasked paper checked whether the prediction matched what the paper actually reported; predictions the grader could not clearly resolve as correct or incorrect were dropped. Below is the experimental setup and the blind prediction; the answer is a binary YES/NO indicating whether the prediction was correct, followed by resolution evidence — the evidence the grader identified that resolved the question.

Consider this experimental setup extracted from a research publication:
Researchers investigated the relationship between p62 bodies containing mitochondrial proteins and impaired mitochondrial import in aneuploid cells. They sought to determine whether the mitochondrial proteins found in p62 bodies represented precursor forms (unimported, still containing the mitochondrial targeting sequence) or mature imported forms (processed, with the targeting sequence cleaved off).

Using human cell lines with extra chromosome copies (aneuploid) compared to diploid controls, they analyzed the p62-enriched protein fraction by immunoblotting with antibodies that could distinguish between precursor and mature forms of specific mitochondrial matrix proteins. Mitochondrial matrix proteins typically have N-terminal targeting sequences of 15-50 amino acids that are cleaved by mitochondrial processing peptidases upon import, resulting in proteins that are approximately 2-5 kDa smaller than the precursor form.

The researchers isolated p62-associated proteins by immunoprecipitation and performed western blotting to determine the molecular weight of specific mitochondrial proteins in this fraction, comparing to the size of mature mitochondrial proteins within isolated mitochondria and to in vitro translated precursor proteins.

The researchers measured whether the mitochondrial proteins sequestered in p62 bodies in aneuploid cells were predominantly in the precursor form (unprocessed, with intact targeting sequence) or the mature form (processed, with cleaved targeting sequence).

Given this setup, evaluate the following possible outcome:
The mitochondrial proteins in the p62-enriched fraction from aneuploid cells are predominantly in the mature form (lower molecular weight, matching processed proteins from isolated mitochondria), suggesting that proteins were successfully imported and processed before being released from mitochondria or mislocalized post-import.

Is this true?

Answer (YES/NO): NO